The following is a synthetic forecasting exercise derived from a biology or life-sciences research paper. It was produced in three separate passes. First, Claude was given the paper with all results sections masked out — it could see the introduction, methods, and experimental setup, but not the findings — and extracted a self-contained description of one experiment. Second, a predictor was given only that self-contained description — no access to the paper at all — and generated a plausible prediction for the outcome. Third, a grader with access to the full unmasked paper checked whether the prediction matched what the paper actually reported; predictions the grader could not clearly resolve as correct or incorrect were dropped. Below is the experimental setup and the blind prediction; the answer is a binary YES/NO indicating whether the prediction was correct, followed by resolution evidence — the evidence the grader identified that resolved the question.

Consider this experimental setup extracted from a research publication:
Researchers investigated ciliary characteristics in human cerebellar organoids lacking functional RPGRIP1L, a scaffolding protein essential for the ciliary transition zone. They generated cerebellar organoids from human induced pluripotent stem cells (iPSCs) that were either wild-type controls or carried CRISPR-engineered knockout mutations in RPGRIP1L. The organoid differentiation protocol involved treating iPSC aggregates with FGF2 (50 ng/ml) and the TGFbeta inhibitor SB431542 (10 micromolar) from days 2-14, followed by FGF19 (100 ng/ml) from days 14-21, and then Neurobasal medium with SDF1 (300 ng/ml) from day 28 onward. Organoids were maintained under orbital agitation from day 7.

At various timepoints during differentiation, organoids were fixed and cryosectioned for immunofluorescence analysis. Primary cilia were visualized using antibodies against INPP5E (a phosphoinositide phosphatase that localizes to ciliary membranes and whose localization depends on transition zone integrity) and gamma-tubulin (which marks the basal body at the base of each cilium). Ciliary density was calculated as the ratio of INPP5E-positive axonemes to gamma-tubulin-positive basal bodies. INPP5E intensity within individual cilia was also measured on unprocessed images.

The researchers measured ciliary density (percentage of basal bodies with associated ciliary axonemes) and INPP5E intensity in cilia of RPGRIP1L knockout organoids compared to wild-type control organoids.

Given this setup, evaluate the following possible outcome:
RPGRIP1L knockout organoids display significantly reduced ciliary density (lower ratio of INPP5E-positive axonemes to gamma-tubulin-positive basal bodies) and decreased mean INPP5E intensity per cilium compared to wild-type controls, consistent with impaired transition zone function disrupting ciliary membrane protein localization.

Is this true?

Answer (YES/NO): YES